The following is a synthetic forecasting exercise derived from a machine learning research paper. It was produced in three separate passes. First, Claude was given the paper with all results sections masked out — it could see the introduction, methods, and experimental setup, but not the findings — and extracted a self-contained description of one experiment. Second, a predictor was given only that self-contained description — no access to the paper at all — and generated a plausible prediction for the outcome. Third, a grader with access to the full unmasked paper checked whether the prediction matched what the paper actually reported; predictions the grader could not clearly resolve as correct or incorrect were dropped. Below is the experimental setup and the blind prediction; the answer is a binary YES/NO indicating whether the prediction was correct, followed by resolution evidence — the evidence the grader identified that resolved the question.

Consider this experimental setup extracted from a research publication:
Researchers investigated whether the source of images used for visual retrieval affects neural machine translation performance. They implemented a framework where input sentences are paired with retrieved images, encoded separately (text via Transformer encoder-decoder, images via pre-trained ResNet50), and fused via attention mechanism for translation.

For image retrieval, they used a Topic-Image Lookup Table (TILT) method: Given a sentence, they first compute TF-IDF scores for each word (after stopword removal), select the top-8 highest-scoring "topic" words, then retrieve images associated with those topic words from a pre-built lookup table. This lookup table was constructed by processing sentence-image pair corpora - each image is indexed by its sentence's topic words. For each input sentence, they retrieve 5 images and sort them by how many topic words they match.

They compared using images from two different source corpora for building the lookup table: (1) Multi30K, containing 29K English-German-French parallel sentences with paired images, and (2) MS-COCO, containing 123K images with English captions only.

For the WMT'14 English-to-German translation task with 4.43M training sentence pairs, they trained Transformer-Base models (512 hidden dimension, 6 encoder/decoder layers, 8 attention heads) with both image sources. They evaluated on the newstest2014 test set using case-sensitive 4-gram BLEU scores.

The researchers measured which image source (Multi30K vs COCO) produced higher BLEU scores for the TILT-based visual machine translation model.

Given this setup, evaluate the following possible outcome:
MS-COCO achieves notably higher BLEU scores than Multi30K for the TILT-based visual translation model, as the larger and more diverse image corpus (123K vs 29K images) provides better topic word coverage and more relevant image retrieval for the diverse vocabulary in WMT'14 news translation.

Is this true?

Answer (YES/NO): NO